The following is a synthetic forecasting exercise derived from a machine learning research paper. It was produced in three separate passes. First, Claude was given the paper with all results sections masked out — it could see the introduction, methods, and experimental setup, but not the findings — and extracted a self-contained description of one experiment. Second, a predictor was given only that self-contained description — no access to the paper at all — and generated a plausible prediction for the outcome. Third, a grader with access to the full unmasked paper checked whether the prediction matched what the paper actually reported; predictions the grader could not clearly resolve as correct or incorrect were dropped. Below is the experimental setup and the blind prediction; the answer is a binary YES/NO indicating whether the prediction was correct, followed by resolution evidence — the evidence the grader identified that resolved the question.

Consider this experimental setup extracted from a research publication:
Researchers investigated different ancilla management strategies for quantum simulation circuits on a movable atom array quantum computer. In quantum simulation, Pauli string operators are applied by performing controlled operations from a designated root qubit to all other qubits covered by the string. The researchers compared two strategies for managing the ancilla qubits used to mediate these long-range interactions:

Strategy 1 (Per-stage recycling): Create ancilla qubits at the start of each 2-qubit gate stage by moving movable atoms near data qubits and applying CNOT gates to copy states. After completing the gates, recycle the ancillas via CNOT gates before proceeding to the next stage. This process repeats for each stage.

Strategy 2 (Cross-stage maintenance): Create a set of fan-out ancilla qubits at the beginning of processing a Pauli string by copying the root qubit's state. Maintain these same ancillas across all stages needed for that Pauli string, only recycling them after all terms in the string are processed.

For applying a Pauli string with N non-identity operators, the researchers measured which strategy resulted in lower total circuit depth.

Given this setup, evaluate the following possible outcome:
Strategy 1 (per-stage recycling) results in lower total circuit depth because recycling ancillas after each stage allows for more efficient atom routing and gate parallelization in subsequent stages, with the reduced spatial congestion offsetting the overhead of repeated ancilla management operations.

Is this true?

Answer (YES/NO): NO